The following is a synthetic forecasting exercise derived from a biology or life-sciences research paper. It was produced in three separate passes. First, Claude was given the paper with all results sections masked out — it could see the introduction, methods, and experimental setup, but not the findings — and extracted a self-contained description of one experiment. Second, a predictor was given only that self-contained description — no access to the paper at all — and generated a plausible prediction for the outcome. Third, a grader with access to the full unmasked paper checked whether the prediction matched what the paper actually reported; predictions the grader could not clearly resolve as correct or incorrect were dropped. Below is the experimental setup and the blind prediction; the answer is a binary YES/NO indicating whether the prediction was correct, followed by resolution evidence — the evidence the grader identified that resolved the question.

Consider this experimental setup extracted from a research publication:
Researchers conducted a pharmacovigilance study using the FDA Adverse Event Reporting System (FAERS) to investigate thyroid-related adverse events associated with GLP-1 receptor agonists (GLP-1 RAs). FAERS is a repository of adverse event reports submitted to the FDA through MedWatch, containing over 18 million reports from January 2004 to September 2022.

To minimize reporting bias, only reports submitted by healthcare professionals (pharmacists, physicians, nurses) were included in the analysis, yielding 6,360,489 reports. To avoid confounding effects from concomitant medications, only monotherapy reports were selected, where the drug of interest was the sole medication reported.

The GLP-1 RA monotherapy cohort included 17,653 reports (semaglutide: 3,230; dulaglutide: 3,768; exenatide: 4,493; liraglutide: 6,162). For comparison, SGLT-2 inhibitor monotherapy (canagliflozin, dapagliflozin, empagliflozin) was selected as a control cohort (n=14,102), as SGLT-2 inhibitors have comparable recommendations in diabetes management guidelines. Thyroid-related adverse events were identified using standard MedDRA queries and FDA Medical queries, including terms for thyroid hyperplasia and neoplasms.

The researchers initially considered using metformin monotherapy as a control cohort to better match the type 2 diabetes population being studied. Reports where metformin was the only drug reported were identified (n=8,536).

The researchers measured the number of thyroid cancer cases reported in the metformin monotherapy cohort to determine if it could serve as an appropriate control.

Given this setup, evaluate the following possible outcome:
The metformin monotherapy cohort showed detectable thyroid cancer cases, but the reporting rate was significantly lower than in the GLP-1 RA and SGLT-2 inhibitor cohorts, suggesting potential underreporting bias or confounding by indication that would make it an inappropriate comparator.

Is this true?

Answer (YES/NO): NO